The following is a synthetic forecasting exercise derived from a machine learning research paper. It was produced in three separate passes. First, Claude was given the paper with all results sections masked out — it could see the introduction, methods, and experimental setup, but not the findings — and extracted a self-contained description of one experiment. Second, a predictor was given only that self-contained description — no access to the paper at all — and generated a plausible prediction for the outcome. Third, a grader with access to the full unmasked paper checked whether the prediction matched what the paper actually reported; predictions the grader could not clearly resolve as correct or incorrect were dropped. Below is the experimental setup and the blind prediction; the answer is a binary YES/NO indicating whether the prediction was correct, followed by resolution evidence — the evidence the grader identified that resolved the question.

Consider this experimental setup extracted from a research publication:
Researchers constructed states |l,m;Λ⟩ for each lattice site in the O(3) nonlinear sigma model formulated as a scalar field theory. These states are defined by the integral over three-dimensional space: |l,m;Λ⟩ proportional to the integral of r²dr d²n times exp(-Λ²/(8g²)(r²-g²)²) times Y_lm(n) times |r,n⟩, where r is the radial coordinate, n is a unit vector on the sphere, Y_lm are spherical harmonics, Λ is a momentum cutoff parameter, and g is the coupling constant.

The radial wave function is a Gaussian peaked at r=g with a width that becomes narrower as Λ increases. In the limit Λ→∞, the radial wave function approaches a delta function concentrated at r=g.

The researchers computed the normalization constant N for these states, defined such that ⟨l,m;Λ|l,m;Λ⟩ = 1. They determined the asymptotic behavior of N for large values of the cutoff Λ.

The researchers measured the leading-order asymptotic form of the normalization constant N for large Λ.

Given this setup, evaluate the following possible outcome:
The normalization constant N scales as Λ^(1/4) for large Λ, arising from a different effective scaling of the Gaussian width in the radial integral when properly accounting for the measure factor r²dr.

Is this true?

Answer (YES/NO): NO